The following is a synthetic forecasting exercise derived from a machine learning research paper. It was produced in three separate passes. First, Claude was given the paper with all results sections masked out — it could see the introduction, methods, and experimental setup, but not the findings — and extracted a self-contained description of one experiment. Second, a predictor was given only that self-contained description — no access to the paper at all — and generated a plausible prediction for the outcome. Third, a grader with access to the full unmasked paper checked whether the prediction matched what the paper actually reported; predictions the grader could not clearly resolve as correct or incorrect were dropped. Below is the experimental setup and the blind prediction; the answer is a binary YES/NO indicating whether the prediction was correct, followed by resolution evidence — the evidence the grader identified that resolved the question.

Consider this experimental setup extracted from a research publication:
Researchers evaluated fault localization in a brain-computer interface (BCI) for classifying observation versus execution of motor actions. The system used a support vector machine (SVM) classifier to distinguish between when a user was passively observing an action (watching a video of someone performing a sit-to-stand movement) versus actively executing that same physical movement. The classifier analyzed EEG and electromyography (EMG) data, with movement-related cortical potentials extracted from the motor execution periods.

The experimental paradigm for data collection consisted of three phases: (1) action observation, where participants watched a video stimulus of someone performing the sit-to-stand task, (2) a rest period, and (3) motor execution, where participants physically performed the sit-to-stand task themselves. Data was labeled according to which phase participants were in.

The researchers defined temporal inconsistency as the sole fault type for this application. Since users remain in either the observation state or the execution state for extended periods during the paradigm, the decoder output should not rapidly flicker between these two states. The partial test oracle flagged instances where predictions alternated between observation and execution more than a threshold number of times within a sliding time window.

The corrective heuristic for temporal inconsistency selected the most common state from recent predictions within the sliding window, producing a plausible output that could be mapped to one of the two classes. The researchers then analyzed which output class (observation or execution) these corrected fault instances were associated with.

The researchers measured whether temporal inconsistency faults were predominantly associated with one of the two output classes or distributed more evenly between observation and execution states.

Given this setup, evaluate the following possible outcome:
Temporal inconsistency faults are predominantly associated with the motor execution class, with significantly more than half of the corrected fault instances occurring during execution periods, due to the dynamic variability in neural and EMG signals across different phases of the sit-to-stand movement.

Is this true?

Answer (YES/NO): NO